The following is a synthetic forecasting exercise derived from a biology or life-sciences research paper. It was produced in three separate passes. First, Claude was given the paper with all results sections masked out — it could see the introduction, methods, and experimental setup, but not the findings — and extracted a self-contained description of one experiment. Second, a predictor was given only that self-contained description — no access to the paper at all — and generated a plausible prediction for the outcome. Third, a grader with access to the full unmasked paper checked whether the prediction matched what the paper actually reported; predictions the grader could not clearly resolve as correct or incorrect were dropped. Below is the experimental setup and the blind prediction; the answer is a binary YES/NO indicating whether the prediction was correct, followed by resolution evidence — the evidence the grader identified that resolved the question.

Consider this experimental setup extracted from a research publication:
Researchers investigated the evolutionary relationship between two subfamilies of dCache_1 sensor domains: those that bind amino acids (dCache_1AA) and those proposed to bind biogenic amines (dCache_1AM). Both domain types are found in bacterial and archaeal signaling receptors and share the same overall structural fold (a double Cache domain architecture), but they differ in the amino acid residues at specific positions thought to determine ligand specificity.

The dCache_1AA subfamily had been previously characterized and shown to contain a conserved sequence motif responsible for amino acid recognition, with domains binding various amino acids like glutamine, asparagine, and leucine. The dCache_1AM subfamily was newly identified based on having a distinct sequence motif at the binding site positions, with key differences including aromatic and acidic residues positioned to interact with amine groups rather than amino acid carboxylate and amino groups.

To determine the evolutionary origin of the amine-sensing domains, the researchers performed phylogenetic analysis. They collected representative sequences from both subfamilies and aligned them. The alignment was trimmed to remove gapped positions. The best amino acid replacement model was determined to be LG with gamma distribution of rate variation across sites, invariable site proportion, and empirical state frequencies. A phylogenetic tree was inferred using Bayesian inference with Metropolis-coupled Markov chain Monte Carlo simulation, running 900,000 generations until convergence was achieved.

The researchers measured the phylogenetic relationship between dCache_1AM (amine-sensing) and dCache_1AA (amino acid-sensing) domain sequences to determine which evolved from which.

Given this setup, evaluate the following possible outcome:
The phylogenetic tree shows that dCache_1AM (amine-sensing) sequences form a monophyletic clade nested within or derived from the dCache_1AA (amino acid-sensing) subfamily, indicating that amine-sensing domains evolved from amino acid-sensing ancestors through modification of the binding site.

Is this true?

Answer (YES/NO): YES